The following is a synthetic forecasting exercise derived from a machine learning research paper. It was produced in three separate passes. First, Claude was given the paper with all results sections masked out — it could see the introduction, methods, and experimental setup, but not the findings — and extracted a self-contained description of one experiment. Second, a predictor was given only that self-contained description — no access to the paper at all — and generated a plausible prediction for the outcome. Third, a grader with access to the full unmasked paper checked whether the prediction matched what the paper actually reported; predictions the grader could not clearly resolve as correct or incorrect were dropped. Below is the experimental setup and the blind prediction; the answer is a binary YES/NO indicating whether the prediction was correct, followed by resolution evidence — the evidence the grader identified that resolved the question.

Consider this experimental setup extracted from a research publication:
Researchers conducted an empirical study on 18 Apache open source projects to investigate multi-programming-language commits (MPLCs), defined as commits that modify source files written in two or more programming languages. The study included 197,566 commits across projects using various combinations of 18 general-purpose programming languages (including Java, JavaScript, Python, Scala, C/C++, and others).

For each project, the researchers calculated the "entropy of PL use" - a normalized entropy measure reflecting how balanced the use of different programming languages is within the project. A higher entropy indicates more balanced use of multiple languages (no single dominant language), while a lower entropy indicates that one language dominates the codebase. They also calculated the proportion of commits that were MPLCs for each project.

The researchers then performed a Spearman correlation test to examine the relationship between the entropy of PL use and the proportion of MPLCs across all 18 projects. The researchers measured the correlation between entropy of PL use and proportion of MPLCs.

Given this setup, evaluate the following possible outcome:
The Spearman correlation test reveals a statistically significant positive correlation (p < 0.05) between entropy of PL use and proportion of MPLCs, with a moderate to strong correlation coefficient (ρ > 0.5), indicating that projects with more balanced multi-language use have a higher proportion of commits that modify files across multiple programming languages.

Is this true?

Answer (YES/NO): YES